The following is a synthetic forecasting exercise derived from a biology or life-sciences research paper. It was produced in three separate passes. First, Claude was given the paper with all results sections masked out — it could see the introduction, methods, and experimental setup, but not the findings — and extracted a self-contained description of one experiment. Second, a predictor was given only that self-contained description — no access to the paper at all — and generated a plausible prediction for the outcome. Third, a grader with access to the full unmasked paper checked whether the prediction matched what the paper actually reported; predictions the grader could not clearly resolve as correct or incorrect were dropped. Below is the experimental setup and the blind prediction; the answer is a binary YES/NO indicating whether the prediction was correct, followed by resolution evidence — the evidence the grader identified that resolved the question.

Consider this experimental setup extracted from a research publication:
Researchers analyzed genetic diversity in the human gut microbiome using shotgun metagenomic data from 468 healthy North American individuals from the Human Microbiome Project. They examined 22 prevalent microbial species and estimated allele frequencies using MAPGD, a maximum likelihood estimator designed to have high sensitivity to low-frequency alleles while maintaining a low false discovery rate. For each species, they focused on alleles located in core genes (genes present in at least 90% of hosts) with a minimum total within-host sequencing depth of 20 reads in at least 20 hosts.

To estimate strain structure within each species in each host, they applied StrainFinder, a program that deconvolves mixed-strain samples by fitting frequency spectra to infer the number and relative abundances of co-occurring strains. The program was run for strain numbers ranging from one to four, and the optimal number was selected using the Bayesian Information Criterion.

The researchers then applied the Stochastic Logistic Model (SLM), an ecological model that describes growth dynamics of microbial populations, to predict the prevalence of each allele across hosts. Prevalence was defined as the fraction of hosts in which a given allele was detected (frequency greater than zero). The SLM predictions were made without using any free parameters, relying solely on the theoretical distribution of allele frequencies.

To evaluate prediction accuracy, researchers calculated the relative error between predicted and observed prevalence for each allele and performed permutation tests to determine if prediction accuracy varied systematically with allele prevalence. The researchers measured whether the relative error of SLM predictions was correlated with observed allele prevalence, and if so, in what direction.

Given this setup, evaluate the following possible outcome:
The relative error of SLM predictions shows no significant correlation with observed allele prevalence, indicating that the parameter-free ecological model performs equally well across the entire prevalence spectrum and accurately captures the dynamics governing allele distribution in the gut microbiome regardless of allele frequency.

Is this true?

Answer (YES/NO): NO